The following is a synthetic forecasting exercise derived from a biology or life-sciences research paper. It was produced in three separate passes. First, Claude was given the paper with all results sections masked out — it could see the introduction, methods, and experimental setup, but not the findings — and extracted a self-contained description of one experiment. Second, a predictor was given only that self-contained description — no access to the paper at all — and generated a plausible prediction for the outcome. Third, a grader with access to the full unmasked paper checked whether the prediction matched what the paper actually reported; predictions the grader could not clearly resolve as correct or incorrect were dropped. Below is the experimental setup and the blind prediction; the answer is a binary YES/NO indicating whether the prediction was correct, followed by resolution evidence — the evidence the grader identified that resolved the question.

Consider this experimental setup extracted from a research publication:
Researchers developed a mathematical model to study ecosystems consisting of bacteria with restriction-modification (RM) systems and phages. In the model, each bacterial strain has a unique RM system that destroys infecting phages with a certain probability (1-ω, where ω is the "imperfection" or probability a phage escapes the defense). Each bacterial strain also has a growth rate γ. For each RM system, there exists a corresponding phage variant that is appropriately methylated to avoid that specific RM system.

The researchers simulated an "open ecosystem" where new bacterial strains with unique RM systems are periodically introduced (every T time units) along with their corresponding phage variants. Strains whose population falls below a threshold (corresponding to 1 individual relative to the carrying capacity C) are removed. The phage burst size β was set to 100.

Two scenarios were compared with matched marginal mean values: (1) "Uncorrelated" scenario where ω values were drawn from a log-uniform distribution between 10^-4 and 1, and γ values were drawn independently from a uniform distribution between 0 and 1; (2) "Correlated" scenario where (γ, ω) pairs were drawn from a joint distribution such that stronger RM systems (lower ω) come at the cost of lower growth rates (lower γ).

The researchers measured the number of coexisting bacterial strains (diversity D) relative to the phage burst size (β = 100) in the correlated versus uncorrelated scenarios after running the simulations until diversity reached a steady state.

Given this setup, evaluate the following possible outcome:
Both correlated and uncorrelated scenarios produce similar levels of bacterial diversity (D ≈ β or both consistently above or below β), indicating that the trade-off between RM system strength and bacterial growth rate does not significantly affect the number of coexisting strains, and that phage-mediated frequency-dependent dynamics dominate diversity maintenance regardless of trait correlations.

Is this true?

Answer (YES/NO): NO